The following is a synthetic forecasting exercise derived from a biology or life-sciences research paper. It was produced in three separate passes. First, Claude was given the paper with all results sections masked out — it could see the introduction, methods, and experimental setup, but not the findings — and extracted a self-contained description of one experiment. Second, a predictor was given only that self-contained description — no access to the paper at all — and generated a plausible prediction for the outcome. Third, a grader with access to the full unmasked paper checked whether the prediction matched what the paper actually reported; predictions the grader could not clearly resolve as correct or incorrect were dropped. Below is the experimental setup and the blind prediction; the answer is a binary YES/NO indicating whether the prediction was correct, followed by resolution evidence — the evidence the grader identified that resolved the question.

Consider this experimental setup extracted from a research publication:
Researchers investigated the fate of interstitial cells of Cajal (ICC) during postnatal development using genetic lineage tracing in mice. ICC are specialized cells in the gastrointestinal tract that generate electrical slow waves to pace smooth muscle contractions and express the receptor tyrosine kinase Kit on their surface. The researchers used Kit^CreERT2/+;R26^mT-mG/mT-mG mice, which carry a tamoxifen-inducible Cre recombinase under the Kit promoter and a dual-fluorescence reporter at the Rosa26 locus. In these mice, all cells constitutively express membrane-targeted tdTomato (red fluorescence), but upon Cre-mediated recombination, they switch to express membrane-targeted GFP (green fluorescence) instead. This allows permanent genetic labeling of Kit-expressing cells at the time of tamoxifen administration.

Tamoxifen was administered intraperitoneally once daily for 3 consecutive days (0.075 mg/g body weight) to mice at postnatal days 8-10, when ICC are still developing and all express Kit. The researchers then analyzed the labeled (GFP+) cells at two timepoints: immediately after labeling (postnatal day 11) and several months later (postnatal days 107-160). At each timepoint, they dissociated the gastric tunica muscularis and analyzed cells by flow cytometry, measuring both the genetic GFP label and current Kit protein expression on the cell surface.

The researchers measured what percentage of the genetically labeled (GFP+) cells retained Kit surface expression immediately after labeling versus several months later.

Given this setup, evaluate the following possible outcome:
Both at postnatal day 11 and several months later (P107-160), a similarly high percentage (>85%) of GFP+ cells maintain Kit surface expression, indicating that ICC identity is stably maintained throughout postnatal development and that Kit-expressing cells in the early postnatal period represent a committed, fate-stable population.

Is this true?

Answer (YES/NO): NO